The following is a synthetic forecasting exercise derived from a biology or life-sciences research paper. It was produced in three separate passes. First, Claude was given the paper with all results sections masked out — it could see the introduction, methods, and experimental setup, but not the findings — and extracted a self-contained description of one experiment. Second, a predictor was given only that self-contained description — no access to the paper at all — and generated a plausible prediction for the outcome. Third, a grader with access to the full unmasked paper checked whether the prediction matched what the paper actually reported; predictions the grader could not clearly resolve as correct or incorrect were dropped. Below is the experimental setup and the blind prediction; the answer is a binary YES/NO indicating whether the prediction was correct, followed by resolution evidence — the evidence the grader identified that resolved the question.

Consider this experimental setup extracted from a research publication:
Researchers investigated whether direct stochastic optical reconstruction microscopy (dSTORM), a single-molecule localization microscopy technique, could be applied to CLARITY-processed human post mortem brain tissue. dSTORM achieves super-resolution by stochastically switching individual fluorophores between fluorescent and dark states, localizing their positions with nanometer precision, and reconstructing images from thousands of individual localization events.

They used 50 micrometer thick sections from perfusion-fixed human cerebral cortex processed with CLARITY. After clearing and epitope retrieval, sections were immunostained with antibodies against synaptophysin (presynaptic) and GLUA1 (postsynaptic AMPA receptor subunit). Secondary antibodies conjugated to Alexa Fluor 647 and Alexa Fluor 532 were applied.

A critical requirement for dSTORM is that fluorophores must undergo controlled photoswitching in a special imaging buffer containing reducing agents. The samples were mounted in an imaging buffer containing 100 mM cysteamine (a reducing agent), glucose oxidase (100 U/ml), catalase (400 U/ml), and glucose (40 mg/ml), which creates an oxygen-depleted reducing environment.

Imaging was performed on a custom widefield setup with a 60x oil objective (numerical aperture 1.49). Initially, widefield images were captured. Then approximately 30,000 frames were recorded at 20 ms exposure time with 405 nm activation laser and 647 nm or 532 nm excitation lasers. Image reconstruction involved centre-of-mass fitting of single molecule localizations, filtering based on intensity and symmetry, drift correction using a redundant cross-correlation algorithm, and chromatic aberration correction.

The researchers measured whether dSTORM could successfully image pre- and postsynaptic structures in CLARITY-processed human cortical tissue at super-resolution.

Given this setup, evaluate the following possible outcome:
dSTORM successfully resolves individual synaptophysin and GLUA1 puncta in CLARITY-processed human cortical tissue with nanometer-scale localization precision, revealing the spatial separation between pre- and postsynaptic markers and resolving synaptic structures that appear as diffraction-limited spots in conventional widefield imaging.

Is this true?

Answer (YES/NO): YES